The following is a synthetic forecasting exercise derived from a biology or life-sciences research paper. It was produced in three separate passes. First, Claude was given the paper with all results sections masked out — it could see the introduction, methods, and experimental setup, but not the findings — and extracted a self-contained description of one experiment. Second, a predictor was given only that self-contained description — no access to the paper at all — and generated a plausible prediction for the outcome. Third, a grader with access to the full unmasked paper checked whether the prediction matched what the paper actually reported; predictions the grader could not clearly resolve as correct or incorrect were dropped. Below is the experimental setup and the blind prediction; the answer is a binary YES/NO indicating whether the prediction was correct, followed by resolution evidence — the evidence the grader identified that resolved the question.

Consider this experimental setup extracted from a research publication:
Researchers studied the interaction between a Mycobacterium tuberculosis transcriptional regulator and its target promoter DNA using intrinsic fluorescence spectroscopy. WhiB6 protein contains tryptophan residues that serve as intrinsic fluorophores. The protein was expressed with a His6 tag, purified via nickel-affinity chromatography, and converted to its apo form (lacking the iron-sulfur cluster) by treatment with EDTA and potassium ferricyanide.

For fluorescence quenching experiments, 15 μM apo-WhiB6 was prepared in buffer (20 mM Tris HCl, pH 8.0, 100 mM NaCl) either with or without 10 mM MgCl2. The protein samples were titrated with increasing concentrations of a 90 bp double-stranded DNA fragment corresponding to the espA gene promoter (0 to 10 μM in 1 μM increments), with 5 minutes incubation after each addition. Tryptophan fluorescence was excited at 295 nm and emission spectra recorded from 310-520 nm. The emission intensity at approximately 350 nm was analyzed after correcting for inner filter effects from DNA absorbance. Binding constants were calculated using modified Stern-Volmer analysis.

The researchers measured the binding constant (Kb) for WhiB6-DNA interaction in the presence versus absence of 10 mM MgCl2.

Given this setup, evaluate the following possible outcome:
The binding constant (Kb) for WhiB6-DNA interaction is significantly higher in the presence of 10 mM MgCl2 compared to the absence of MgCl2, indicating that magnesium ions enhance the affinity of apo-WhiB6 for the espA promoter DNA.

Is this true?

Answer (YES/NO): YES